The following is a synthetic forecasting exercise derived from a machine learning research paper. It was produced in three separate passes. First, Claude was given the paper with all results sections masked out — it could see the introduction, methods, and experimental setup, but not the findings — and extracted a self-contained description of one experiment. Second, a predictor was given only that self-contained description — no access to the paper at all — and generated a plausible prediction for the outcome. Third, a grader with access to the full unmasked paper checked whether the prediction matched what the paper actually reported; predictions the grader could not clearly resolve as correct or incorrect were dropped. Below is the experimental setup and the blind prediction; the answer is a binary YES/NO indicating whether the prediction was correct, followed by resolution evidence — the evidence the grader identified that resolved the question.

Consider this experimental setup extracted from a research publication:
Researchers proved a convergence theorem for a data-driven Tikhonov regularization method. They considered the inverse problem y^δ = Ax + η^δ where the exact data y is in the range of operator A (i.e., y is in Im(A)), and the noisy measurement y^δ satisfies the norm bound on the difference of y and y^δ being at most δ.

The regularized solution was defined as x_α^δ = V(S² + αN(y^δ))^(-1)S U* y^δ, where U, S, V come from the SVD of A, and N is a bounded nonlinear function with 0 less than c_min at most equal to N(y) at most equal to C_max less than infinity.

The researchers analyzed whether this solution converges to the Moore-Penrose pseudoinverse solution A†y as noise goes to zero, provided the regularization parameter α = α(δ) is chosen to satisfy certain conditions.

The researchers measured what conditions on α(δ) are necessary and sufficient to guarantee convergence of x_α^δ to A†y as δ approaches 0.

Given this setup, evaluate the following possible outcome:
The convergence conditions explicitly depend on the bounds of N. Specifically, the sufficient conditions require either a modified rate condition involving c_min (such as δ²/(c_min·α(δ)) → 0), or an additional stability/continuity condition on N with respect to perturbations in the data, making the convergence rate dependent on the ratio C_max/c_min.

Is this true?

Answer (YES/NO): NO